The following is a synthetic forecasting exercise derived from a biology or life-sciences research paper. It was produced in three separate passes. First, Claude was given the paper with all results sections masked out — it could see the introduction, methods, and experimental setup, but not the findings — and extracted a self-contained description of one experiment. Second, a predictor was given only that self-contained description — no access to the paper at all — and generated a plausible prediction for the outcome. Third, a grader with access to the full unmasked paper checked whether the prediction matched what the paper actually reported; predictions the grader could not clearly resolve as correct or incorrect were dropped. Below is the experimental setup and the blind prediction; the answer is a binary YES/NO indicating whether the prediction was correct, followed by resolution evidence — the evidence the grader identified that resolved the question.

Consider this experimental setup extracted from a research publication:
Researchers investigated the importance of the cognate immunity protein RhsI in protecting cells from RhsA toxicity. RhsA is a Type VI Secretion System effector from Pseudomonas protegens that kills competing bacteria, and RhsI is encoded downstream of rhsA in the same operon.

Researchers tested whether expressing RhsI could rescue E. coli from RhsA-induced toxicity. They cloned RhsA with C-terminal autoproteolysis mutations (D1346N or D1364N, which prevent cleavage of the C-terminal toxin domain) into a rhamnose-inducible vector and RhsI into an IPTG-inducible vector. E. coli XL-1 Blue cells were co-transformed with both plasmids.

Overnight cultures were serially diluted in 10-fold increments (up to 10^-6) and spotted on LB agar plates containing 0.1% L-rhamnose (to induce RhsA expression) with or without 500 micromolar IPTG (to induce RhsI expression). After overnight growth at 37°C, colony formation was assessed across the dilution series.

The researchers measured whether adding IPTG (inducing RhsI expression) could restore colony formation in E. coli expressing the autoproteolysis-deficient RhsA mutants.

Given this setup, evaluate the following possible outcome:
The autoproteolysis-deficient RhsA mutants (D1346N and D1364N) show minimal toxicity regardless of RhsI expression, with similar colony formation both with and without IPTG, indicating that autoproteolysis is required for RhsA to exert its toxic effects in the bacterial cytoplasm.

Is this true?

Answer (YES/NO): NO